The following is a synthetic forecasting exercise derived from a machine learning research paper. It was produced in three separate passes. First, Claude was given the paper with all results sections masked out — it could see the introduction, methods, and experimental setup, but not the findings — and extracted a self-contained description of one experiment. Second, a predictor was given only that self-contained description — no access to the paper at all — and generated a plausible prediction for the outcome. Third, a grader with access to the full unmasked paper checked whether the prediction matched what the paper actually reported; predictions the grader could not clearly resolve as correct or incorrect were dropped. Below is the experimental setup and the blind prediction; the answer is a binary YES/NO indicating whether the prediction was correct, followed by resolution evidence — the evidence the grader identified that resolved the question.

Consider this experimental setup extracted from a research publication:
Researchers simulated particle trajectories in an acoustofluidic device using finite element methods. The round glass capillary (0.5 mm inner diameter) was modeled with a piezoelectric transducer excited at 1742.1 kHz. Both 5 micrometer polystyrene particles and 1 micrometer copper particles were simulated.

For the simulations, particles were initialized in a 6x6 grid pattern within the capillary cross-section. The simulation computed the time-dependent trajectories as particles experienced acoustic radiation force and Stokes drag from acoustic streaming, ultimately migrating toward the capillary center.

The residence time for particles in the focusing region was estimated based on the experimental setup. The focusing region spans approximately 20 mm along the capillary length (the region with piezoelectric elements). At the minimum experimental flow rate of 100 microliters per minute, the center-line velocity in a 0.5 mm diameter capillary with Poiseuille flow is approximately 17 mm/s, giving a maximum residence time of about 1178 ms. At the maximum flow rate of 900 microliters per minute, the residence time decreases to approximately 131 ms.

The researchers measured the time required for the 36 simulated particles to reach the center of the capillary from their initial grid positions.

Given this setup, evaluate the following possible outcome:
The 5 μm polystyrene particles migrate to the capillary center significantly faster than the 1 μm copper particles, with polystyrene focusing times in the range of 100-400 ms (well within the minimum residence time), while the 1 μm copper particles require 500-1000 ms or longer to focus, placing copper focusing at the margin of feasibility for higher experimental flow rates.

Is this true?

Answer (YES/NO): NO